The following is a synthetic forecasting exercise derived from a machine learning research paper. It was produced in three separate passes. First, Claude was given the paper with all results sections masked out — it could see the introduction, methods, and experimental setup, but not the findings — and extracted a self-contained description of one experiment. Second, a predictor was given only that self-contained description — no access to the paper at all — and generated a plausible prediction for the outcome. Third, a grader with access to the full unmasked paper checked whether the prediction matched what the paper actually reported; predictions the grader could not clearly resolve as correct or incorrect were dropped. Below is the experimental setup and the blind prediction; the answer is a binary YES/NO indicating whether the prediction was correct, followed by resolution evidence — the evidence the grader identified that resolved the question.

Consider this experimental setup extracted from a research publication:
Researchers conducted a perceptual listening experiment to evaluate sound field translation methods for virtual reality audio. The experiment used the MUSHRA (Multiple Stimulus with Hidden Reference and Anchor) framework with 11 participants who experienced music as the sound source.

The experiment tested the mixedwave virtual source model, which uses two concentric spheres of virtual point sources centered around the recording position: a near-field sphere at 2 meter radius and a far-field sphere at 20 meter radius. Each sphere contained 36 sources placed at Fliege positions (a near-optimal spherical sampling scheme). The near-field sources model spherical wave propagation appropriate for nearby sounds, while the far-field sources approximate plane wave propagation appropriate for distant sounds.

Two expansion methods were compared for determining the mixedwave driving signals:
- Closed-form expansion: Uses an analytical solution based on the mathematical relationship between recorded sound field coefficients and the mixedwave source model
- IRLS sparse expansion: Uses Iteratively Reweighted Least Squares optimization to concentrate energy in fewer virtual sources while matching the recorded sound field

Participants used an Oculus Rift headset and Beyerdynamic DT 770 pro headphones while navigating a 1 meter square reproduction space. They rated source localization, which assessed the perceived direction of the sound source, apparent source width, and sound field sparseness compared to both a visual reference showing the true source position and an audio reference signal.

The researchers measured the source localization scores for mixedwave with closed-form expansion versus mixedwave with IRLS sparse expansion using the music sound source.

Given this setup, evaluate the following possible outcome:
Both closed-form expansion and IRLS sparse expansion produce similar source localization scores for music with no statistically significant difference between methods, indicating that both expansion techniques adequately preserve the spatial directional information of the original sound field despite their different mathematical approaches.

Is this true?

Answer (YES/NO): YES